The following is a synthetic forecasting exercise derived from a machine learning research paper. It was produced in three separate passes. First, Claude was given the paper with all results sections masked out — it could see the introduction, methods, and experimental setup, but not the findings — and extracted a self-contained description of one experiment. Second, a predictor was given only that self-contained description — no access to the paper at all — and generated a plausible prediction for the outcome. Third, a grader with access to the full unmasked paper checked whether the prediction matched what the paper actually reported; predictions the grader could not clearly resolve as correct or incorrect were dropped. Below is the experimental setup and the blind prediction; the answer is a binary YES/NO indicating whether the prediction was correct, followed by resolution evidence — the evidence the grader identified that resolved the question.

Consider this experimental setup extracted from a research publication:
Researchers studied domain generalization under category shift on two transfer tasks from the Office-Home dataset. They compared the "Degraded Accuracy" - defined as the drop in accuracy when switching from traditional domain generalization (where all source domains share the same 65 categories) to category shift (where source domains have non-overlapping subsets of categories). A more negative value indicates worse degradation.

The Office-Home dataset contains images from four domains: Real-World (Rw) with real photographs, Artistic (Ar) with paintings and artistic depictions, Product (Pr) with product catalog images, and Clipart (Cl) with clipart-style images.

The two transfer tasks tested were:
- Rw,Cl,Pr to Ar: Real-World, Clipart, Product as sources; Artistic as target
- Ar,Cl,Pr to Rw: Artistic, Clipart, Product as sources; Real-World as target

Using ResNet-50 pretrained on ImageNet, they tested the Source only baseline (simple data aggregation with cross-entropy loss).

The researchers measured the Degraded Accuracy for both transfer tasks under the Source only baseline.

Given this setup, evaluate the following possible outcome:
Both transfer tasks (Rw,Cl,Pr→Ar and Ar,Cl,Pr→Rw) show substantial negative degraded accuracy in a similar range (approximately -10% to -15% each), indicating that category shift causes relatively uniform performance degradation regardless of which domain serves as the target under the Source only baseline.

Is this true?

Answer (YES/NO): NO